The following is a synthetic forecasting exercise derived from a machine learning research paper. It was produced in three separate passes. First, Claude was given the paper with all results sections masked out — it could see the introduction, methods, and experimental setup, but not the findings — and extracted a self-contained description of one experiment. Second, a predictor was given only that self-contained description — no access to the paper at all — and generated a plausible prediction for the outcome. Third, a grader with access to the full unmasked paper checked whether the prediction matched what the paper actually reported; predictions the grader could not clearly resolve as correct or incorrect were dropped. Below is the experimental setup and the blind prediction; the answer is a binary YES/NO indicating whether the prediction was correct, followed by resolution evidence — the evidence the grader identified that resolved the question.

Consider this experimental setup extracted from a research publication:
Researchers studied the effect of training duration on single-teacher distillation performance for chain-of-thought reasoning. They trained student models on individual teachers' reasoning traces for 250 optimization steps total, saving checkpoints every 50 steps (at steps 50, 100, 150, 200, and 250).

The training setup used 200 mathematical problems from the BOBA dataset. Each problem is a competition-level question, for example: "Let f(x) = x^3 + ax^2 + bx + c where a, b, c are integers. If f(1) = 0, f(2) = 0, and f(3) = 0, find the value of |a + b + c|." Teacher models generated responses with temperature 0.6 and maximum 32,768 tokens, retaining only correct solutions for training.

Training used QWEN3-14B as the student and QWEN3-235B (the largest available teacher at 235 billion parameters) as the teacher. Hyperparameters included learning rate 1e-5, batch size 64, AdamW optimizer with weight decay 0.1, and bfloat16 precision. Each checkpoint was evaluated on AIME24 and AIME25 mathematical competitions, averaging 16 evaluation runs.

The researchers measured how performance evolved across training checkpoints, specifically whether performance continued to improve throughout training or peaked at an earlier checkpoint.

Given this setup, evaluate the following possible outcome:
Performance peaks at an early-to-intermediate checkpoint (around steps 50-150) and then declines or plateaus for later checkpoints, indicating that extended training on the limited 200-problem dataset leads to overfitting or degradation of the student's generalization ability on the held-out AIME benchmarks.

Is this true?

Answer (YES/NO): YES